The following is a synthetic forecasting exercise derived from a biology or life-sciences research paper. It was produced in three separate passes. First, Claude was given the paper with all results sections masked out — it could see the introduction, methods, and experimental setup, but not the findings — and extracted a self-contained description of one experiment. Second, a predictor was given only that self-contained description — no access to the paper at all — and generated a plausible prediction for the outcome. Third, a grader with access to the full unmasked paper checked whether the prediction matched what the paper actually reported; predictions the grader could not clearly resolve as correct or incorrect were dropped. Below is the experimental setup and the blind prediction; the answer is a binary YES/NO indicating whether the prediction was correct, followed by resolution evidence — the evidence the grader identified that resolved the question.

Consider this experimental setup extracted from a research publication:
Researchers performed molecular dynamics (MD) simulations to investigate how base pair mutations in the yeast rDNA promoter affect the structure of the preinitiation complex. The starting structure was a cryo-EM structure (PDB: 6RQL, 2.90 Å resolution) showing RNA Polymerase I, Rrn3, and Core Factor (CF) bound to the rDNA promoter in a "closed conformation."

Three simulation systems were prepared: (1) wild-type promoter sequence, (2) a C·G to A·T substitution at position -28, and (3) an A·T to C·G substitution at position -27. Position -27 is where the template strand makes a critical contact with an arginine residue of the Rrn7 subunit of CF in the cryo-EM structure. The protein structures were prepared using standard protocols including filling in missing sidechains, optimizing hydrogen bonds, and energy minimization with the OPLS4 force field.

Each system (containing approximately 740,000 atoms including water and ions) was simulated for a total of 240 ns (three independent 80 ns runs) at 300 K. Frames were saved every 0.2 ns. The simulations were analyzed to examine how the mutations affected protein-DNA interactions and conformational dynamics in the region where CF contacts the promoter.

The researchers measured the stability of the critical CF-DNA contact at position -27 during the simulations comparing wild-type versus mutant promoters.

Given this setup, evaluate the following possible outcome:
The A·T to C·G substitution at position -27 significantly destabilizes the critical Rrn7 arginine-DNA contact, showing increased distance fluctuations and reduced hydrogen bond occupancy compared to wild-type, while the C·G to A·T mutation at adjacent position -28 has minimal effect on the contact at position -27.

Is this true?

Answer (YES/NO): NO